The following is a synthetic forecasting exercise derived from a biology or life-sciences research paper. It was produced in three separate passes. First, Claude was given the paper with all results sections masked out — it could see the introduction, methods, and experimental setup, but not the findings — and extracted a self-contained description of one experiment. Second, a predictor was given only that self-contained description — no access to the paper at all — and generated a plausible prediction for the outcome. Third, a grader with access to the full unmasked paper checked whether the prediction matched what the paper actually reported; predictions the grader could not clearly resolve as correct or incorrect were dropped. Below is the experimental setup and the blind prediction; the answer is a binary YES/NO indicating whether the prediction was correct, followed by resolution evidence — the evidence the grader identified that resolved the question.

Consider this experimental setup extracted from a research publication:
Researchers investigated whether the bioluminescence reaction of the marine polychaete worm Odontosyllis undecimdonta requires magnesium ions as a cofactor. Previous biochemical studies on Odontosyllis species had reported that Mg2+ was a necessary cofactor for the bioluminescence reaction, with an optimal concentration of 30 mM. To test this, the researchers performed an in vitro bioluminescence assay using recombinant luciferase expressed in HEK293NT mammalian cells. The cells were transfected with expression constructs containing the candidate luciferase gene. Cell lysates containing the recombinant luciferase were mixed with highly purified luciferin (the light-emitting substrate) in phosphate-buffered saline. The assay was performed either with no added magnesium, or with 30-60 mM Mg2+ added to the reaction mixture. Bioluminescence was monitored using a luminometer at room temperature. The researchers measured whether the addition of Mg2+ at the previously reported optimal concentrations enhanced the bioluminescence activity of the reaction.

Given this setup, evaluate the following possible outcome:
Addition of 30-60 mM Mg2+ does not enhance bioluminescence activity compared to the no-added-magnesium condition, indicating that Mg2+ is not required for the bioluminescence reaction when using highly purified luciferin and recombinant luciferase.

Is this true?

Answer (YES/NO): YES